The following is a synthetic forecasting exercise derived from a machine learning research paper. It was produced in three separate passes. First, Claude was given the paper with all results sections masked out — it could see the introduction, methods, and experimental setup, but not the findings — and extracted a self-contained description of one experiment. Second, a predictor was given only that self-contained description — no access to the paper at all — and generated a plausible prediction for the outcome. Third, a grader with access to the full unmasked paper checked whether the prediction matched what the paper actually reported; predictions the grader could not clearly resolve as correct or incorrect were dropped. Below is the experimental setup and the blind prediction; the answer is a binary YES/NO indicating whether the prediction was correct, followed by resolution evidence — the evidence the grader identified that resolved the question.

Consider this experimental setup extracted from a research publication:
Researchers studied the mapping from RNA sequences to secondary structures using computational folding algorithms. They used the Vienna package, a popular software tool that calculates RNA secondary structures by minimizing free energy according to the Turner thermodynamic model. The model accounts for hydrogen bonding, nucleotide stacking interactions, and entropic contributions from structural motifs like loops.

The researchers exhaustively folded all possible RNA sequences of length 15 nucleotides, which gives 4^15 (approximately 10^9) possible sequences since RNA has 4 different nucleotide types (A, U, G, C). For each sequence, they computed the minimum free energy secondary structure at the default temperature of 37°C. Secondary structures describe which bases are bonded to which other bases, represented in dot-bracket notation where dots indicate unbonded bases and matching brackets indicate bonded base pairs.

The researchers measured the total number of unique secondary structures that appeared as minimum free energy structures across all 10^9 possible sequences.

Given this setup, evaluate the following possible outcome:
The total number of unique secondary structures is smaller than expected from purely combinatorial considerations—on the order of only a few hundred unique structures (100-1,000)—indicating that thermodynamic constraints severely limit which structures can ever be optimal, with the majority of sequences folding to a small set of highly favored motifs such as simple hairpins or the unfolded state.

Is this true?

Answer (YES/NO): YES